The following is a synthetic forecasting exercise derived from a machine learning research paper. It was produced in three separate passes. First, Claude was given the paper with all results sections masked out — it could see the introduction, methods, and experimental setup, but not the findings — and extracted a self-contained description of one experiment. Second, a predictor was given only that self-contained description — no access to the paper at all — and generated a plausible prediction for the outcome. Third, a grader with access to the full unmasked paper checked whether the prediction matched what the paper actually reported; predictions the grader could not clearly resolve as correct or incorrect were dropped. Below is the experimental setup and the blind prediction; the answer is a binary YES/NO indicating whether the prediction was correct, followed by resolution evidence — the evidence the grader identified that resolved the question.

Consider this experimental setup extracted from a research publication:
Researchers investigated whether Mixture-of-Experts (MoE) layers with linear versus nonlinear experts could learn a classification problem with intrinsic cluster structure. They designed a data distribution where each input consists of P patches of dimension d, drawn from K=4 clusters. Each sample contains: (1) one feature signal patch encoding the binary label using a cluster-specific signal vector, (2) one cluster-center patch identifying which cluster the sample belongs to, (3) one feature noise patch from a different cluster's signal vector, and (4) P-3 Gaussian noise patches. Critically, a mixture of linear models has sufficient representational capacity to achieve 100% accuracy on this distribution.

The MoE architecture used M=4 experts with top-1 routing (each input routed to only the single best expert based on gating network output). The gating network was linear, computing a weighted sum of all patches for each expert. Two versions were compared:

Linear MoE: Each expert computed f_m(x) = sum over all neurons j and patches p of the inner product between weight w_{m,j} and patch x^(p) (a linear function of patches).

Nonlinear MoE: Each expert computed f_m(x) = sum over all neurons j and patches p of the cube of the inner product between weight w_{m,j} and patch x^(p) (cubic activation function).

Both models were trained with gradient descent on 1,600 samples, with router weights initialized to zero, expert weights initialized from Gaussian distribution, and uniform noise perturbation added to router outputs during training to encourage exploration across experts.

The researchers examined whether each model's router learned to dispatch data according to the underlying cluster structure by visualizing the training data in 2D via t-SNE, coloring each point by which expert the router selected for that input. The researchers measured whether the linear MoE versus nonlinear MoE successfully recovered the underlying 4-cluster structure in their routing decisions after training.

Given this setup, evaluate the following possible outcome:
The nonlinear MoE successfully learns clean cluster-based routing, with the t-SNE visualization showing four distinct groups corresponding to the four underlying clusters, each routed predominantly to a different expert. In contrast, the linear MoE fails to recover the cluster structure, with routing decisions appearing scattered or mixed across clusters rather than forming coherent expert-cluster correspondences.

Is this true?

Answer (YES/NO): YES